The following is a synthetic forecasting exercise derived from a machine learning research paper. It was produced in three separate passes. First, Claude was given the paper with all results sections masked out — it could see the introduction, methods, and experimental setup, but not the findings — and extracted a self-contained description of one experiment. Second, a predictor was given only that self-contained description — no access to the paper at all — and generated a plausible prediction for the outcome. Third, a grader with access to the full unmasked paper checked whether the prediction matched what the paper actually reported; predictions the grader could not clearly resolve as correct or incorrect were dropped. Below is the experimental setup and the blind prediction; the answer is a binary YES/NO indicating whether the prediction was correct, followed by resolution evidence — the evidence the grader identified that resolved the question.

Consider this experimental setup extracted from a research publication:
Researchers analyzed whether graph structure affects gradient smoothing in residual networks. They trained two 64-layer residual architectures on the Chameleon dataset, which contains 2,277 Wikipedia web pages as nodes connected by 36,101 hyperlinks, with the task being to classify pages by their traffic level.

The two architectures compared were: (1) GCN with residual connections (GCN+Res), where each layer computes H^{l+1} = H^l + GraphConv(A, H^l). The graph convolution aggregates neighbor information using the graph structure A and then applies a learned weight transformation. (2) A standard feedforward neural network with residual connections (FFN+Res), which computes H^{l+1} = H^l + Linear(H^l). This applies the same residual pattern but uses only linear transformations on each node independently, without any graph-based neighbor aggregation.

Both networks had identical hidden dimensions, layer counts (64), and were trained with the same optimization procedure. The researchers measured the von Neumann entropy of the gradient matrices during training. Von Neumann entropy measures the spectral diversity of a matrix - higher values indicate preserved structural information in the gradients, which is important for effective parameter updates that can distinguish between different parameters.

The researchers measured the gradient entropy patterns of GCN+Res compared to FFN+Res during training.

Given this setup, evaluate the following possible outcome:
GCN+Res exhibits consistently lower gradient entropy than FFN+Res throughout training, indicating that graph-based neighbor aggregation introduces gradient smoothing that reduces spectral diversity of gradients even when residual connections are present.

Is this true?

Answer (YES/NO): YES